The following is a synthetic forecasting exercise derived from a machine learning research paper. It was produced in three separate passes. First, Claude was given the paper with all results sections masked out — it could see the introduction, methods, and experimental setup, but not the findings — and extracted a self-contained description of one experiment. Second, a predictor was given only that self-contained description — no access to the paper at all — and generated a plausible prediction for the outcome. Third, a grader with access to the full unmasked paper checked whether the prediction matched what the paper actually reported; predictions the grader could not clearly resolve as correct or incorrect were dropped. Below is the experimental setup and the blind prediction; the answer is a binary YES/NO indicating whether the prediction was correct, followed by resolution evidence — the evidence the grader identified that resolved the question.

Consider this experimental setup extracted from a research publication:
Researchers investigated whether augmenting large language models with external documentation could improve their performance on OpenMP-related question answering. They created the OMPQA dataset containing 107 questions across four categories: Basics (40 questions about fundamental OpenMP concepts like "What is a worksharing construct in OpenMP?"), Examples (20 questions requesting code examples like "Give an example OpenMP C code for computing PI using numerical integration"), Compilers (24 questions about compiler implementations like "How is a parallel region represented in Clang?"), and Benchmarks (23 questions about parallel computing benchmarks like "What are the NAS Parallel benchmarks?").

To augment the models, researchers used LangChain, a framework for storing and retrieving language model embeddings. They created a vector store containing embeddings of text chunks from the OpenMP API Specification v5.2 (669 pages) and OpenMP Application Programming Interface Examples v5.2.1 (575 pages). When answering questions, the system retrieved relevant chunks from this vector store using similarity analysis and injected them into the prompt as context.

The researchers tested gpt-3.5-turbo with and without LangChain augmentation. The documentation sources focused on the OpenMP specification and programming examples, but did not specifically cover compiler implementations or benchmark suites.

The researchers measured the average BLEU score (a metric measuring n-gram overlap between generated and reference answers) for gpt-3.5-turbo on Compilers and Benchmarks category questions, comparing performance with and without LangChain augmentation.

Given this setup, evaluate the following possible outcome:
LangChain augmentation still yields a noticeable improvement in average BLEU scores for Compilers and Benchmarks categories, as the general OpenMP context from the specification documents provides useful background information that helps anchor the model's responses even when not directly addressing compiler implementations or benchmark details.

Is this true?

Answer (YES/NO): NO